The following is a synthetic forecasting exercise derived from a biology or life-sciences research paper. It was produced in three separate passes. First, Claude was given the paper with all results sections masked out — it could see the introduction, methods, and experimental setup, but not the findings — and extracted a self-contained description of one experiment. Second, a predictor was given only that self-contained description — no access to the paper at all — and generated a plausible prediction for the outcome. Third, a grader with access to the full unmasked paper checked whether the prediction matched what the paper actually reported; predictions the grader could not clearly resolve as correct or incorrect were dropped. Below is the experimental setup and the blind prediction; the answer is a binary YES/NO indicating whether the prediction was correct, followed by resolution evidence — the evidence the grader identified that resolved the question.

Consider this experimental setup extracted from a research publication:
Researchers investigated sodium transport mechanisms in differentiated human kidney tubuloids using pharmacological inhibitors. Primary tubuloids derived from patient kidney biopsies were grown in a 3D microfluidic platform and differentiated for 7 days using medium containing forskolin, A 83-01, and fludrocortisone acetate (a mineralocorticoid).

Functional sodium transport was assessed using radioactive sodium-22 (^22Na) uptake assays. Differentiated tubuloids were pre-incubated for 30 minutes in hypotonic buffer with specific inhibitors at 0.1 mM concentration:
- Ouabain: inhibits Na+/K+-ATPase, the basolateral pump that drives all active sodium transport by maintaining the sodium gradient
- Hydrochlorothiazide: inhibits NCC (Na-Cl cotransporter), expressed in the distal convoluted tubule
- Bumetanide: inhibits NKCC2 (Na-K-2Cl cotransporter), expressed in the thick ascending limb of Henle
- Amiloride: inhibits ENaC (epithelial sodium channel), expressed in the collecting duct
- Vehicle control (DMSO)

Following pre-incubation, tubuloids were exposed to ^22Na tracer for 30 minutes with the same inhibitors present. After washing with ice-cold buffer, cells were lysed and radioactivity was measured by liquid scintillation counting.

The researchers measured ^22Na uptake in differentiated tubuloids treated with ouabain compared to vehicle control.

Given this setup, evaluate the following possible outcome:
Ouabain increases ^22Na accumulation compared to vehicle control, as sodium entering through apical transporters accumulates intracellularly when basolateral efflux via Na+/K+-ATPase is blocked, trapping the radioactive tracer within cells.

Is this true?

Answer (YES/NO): YES